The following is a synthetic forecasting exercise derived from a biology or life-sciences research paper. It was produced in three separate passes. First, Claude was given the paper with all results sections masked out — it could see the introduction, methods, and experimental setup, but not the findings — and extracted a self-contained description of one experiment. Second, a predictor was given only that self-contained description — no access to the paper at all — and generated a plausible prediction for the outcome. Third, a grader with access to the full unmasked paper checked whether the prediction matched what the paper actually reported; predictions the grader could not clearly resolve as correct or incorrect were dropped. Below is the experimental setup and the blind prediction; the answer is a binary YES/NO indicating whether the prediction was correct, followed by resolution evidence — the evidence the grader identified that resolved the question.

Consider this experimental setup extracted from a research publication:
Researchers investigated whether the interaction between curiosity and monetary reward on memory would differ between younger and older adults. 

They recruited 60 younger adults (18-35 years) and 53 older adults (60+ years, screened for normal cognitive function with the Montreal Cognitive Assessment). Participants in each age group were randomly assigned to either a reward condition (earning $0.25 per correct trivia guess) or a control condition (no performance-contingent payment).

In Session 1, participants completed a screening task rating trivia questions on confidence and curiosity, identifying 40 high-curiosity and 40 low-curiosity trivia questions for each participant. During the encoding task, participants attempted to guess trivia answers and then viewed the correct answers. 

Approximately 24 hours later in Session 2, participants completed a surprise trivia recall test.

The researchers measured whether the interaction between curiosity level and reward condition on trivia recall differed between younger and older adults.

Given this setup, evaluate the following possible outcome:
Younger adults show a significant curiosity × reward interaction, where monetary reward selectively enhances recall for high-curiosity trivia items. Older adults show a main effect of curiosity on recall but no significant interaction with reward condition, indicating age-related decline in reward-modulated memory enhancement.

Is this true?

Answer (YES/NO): NO